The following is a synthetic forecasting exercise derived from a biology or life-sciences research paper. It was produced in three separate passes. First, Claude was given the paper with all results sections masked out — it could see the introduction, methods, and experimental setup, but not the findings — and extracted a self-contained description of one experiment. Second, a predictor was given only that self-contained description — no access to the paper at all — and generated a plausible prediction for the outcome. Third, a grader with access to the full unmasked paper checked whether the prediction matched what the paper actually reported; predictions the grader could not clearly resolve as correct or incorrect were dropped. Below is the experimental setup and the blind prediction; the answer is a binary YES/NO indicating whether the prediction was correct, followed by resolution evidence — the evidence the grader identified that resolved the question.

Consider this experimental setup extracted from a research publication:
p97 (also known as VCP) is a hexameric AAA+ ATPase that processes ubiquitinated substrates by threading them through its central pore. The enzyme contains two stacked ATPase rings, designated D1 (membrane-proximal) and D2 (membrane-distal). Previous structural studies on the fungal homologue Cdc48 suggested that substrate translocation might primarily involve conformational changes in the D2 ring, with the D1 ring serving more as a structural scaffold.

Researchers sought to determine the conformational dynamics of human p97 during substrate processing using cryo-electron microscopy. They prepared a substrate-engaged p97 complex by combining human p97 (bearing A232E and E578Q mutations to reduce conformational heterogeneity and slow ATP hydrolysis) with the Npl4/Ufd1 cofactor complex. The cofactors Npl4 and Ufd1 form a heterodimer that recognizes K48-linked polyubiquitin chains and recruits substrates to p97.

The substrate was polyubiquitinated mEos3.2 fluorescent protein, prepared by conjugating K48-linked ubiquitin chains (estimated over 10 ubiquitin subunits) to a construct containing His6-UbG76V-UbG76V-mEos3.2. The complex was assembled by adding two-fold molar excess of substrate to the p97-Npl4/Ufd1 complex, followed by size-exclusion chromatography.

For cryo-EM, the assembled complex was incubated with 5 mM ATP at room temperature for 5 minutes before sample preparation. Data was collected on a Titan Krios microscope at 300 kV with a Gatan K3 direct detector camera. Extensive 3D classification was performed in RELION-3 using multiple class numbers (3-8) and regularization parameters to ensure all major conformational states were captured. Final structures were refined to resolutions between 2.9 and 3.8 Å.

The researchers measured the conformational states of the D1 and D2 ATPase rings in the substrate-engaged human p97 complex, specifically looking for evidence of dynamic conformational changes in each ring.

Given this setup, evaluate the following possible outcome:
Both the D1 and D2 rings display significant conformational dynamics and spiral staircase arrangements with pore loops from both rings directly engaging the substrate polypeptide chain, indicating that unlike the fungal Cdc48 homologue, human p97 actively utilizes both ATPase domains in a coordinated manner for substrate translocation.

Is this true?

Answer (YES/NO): YES